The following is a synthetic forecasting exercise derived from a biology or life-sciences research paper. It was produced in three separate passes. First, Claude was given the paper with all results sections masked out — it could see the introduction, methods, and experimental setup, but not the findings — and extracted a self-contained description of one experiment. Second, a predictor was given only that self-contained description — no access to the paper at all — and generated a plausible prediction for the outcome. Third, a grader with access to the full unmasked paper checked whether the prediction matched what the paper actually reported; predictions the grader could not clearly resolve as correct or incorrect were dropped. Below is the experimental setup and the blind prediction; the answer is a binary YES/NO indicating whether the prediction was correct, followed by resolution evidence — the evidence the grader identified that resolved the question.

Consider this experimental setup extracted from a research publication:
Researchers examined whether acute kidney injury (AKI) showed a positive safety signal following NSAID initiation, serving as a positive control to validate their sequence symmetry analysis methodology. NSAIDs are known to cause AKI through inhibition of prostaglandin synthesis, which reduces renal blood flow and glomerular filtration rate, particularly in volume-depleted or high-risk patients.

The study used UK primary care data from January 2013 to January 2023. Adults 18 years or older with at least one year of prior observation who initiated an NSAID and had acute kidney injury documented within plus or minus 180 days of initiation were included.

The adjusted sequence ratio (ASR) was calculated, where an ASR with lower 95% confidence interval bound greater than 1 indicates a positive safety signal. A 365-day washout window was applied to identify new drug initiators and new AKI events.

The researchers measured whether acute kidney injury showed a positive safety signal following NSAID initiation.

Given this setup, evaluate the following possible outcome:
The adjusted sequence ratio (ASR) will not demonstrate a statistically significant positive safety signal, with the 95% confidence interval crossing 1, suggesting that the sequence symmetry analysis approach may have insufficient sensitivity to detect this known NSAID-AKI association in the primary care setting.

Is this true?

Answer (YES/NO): NO